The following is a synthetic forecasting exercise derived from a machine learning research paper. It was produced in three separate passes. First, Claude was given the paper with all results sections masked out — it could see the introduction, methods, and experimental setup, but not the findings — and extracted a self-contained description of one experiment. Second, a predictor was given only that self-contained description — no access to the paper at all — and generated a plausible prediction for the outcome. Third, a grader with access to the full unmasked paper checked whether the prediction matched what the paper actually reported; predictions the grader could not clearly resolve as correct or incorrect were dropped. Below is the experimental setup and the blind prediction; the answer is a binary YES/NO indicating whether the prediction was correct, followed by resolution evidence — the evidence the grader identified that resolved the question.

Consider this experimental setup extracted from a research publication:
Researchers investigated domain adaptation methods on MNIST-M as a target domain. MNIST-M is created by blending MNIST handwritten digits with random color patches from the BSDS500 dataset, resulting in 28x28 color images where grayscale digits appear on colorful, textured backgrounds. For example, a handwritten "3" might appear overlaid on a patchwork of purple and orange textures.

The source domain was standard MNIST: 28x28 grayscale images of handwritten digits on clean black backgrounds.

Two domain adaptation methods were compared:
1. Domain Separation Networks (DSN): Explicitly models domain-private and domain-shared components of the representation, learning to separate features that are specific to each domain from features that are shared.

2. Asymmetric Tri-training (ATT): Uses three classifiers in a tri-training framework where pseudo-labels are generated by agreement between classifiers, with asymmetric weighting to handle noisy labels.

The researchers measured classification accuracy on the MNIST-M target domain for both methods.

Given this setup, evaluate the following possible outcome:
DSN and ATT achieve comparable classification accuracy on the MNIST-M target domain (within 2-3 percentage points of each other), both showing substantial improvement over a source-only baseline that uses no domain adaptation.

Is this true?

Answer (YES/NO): NO